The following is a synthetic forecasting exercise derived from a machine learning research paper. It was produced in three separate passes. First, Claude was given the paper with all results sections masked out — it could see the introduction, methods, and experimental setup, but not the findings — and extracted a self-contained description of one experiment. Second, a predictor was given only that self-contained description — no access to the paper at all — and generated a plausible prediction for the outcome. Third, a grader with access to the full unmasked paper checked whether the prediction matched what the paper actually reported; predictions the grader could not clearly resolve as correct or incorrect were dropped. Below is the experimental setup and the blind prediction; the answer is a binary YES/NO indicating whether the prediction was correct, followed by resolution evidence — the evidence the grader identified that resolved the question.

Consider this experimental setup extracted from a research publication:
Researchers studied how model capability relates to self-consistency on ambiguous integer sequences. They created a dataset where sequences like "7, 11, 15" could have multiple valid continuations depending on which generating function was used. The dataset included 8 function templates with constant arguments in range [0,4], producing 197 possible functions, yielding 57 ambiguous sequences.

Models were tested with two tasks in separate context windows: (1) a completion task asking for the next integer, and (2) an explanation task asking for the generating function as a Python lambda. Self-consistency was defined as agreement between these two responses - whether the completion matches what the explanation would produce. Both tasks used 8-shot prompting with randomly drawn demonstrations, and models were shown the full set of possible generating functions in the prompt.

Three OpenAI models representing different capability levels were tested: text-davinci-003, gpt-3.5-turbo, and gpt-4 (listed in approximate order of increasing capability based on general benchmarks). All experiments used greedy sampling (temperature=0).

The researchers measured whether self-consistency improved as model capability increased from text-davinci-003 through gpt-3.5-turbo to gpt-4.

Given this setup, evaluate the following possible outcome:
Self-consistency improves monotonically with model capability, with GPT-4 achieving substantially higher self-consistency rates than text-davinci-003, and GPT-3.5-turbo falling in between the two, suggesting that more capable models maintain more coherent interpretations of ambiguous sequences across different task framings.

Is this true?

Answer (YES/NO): YES